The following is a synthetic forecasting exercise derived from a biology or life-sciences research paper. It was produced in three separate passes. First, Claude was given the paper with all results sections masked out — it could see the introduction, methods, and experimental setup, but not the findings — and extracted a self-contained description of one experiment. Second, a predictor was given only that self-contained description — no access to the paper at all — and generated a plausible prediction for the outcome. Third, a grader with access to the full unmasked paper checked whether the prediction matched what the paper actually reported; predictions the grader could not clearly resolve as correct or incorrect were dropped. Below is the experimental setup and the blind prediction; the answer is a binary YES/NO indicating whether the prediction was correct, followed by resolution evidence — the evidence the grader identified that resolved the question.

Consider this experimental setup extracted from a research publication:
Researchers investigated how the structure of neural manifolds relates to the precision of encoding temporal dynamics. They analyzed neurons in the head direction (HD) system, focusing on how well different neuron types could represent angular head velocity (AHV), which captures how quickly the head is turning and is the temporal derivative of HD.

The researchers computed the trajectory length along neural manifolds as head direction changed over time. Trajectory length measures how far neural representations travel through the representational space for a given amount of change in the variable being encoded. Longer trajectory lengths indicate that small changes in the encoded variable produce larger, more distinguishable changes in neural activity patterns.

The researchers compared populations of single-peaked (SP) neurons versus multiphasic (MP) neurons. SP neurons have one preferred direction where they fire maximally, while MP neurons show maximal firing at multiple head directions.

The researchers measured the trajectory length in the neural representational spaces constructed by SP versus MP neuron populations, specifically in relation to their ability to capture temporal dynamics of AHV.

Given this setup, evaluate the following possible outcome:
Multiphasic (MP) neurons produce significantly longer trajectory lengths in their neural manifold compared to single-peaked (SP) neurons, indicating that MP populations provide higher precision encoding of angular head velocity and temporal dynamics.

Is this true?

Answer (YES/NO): YES